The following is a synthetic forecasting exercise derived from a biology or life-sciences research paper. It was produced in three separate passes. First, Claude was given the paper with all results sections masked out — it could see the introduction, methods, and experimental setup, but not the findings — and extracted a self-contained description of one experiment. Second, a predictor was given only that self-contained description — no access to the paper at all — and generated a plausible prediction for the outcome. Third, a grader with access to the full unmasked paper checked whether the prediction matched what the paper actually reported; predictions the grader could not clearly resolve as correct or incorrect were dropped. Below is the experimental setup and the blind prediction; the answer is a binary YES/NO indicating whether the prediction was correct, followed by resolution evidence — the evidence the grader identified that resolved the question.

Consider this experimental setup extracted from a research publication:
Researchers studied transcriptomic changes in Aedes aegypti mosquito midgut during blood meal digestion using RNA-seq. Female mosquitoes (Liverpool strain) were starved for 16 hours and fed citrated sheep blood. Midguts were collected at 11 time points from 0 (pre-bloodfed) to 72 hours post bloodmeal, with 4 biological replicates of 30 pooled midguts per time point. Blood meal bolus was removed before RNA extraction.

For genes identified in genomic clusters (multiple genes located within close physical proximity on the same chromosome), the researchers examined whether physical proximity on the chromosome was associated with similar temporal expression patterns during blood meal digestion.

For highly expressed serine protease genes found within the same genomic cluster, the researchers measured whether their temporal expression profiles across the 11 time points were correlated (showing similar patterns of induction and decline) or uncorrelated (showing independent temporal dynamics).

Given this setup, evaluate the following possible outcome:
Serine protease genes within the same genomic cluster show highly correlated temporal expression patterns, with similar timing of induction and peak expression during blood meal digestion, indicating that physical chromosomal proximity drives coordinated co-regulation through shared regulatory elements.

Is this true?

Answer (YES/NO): NO